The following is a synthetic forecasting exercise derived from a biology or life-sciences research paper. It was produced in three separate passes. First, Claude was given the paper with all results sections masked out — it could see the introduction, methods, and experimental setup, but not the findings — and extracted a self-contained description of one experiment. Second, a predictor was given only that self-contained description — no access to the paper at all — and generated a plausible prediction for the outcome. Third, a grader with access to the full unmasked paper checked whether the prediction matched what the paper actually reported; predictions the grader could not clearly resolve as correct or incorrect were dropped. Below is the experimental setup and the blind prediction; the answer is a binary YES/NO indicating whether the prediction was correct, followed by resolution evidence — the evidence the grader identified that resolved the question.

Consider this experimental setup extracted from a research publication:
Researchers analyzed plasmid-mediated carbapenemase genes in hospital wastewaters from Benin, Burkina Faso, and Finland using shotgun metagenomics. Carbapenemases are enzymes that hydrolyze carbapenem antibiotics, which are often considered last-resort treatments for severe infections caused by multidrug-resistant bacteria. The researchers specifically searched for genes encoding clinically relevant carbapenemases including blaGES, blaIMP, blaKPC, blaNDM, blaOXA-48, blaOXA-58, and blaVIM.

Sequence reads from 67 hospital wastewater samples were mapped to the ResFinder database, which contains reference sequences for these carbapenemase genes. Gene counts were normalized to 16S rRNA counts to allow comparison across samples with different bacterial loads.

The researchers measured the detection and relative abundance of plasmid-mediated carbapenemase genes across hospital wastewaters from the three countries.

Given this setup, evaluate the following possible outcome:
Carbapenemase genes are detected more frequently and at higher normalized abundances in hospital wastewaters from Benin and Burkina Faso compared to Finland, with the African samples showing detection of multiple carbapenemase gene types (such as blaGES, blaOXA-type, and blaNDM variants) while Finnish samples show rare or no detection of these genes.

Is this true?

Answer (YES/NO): NO